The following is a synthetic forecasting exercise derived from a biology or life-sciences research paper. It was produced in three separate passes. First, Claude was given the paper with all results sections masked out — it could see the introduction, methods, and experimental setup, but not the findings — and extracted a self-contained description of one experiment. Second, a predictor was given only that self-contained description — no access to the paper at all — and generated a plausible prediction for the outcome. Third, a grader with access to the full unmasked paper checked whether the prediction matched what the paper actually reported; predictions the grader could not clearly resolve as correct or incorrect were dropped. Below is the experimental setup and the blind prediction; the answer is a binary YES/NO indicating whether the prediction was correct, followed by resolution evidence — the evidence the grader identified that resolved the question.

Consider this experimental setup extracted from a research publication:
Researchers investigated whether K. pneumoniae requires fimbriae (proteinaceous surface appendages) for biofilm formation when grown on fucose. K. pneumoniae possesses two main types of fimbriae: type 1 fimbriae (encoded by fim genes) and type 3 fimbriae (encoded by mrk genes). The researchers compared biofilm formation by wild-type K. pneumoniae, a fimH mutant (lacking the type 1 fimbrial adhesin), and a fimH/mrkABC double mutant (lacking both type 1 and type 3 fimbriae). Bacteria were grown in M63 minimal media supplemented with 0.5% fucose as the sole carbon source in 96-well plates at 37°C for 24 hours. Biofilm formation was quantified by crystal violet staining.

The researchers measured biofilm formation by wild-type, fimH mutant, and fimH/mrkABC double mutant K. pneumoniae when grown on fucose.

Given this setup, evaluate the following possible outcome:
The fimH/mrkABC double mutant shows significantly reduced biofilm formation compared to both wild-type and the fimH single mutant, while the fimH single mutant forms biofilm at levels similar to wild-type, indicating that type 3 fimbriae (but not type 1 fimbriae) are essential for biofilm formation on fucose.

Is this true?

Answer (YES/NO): YES